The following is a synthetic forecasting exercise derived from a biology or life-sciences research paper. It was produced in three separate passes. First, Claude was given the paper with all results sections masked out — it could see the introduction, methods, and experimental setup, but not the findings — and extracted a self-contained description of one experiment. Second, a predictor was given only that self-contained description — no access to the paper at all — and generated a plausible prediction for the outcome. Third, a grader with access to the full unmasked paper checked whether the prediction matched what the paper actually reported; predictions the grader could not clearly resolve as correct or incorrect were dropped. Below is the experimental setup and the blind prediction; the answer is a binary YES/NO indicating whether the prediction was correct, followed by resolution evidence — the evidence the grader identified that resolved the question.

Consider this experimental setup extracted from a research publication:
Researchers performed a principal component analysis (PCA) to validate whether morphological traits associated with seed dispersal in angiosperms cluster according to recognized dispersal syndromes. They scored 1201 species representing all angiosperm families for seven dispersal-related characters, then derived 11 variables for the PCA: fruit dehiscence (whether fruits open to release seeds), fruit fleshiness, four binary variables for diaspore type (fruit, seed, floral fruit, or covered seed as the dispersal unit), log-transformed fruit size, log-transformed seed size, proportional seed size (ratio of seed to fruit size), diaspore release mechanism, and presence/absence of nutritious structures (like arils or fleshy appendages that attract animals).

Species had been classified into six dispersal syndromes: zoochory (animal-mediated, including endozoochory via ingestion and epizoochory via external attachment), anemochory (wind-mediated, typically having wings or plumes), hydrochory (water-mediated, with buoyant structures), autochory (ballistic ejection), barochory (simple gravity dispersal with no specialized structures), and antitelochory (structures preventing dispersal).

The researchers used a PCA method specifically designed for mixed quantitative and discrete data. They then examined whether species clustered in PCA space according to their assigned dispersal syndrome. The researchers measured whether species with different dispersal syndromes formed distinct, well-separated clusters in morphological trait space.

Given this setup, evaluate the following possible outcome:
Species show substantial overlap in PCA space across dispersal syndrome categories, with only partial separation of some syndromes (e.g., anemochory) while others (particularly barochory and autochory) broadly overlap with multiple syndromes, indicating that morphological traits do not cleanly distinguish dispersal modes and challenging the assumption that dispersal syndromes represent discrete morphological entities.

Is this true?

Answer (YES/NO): NO